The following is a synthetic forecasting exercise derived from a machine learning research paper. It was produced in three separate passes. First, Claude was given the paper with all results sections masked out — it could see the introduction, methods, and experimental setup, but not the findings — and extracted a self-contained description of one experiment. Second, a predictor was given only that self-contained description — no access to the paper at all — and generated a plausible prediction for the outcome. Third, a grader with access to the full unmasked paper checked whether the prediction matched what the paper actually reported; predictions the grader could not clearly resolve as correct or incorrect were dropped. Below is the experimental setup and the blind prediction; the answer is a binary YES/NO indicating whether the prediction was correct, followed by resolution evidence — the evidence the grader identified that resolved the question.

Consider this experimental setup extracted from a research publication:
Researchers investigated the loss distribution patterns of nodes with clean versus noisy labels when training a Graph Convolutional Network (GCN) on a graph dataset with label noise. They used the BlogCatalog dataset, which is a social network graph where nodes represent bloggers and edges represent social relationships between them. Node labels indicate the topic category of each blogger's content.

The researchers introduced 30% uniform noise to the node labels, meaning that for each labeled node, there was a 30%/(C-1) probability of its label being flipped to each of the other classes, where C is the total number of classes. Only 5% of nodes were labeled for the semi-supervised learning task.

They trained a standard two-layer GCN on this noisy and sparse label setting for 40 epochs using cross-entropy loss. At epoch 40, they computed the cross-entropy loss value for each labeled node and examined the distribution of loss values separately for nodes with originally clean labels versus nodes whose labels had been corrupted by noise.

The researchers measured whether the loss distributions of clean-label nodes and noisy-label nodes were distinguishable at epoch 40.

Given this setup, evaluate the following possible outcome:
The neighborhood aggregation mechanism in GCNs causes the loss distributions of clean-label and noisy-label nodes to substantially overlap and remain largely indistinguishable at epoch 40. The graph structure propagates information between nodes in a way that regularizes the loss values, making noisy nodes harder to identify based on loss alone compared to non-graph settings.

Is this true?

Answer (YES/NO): NO